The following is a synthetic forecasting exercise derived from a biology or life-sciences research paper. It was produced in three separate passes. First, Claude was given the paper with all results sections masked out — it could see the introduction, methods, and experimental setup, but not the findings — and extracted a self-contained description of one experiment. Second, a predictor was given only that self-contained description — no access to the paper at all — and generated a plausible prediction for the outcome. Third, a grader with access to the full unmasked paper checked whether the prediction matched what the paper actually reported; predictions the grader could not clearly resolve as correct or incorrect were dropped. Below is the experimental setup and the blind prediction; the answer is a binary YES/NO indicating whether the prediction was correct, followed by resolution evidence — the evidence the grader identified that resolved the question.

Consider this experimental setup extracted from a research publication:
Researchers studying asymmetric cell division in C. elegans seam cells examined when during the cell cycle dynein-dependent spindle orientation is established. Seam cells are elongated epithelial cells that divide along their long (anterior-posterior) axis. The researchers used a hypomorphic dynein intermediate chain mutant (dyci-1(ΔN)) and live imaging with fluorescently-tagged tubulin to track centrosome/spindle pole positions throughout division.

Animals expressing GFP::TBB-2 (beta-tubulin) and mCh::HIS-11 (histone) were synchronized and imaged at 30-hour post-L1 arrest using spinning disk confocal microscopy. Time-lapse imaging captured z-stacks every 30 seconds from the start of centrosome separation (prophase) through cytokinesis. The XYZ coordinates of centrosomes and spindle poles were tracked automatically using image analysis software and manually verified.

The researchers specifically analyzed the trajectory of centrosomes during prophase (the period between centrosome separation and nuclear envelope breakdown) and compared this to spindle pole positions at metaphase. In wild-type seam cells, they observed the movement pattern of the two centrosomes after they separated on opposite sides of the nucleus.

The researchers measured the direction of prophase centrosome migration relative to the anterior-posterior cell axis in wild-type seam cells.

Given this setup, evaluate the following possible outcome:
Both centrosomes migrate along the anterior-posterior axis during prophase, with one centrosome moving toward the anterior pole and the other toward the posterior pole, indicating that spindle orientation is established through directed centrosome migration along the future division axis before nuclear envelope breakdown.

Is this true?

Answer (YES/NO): NO